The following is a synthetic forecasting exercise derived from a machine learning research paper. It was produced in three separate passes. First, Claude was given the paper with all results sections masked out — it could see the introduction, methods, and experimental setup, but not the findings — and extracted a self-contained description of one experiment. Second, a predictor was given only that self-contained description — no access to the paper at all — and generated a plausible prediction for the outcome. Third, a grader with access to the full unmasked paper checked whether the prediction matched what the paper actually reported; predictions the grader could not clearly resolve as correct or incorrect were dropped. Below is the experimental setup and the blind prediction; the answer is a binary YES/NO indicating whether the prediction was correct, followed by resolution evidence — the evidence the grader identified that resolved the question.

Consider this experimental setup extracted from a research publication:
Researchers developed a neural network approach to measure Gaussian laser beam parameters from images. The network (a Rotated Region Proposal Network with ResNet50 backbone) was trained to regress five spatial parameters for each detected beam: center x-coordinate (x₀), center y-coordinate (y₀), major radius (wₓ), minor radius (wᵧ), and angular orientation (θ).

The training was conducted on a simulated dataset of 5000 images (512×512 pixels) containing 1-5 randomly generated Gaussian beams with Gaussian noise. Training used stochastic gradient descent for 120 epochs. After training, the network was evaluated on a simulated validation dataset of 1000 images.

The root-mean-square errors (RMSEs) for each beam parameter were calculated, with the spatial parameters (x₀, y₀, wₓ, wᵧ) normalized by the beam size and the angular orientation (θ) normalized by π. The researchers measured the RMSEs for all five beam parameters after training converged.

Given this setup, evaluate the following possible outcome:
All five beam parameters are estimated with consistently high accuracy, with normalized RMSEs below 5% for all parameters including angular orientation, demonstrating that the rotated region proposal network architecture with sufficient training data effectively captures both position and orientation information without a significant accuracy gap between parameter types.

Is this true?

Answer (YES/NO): YES